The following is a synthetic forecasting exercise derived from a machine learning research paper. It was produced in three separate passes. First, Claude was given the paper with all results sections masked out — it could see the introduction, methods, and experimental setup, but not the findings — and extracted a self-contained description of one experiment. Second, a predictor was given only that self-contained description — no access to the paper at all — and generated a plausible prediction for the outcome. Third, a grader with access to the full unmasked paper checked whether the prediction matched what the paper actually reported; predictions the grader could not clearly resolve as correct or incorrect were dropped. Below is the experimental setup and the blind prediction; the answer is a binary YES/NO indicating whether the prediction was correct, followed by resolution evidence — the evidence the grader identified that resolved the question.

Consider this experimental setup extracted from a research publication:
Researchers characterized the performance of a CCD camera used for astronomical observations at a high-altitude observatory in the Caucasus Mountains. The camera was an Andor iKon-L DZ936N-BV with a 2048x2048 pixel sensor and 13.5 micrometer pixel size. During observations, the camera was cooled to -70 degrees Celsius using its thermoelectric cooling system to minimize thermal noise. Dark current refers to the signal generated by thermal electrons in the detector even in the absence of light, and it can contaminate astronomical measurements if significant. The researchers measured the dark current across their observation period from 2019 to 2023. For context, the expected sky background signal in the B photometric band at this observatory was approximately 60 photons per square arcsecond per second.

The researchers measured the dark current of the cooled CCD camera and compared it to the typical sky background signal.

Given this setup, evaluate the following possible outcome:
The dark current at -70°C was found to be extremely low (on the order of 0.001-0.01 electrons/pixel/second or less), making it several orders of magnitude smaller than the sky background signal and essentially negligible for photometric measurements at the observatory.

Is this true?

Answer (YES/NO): YES